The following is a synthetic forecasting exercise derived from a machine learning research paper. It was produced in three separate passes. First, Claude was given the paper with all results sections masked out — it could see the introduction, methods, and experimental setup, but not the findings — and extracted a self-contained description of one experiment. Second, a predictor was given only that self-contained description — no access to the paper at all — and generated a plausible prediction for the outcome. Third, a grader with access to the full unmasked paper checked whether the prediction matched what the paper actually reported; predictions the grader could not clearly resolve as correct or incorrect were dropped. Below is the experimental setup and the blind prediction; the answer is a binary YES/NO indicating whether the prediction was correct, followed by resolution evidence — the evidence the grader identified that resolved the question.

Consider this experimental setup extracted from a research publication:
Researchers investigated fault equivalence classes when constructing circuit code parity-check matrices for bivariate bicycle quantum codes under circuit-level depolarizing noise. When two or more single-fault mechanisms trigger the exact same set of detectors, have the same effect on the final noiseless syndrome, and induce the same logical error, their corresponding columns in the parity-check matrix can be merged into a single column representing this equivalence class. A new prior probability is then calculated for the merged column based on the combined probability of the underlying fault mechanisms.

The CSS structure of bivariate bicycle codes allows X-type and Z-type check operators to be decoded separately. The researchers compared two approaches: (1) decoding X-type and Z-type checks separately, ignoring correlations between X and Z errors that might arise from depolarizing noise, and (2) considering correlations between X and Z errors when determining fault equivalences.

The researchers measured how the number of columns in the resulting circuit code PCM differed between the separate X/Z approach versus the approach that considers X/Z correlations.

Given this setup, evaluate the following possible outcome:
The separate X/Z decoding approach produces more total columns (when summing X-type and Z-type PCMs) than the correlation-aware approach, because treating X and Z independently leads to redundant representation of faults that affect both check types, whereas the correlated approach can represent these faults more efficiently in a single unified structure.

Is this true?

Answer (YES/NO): NO